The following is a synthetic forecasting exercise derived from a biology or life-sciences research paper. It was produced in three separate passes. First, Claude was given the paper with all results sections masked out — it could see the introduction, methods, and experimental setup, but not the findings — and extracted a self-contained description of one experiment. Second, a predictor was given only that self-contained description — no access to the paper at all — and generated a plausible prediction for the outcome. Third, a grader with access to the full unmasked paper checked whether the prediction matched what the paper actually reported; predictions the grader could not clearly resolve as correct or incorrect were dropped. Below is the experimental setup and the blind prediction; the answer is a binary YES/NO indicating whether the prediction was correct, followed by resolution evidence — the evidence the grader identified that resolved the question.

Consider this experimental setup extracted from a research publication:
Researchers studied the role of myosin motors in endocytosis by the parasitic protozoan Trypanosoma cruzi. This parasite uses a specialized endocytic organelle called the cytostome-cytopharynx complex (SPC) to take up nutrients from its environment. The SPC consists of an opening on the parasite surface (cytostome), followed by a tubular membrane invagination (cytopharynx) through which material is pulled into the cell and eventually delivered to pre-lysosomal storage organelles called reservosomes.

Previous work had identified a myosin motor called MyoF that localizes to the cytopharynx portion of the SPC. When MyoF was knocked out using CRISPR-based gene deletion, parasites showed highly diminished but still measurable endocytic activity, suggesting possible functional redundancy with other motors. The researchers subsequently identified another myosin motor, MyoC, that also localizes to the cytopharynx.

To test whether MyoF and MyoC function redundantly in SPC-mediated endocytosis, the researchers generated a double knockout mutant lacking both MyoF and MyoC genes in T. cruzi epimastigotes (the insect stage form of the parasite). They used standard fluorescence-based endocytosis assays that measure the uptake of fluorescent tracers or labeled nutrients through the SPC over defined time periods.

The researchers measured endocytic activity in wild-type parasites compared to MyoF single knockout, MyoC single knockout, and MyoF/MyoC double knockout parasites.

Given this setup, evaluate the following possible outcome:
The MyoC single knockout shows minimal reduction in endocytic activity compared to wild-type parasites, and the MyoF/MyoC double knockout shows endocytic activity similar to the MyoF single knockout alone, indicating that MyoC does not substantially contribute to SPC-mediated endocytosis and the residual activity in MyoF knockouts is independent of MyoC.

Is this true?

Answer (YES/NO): NO